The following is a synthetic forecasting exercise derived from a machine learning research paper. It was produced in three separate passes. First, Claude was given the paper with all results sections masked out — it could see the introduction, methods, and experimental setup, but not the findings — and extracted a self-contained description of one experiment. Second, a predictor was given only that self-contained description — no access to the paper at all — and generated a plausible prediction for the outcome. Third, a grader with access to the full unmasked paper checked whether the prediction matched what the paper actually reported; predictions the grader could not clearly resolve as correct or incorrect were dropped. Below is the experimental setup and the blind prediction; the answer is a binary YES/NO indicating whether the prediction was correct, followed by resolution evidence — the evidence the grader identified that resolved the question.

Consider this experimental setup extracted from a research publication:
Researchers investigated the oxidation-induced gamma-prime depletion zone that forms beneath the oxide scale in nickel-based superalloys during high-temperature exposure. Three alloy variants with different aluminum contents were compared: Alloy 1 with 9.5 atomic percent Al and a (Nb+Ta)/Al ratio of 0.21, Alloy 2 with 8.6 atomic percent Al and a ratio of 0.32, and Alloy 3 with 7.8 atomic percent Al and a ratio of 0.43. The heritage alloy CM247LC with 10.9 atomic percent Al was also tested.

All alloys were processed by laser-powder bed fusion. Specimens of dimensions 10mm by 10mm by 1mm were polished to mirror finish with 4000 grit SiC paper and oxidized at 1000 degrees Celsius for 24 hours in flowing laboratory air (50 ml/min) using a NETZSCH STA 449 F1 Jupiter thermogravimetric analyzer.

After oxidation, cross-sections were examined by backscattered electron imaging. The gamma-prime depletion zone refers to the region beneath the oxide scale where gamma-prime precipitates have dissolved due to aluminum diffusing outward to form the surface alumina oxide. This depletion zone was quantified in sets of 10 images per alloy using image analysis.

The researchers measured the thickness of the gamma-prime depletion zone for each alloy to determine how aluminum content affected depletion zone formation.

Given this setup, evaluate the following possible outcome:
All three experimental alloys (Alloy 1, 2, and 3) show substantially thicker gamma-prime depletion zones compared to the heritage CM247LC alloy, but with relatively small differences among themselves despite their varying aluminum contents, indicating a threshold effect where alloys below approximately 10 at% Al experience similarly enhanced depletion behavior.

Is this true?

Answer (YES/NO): NO